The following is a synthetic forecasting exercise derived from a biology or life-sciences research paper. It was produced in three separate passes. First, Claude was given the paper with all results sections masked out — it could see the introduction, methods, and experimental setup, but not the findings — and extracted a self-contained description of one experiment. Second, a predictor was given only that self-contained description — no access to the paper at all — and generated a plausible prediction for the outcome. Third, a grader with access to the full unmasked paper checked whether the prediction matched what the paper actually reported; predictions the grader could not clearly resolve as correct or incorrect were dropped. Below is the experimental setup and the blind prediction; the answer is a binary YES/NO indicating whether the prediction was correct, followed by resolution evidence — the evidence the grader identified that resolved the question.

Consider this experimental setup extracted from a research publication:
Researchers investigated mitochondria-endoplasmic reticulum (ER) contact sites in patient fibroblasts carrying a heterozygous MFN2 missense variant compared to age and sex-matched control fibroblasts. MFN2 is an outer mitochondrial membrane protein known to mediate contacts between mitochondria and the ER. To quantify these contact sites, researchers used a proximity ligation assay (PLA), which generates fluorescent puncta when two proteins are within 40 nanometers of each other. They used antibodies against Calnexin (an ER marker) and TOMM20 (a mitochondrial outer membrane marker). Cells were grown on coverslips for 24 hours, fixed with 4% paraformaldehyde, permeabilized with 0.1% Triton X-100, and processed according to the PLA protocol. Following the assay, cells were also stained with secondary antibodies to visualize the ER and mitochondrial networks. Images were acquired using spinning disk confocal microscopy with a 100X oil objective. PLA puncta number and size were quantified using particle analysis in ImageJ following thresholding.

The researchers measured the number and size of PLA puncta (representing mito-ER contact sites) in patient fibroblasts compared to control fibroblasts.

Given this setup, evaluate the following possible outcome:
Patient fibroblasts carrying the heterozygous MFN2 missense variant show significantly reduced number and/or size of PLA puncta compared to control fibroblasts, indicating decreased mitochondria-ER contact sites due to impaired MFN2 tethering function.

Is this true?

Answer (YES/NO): NO